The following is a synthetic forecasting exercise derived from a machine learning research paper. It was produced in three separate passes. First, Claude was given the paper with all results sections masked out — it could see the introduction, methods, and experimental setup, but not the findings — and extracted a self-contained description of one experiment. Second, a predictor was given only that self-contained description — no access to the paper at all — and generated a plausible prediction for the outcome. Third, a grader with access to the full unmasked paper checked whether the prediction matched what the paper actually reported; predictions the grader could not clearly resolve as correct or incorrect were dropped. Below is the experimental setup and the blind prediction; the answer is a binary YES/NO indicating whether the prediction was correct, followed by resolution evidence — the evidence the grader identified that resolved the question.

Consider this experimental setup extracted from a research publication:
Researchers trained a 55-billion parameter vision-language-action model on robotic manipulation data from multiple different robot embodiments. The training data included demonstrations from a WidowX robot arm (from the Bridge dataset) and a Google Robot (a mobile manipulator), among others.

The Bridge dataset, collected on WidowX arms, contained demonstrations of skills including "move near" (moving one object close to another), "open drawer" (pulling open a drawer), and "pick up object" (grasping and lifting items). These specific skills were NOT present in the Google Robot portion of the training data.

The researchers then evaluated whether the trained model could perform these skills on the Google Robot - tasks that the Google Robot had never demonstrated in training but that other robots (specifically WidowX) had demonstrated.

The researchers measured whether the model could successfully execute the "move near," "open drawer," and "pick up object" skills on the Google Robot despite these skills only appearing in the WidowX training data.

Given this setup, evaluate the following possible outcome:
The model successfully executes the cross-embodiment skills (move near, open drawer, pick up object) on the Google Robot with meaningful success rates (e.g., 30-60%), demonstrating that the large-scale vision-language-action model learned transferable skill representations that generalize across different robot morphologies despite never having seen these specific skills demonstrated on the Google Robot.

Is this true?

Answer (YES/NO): YES